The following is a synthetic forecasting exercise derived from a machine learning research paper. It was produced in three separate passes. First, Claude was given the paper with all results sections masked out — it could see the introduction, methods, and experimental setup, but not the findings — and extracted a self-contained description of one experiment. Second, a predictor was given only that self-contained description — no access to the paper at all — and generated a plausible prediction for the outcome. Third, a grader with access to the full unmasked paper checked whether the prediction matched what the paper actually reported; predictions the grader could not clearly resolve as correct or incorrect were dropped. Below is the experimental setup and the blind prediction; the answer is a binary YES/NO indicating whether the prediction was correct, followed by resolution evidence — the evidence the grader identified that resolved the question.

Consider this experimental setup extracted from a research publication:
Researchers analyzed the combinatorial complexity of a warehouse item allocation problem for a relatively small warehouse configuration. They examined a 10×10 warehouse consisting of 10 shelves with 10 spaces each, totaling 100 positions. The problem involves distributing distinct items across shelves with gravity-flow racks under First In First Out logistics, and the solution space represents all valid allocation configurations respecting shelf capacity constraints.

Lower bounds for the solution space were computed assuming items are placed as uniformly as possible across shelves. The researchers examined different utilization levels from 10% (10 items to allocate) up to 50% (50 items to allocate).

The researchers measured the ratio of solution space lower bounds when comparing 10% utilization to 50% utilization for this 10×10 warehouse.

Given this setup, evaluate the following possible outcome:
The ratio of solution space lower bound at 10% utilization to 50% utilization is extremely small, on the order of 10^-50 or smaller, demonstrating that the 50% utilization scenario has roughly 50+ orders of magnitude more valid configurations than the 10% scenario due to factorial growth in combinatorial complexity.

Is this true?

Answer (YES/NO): NO